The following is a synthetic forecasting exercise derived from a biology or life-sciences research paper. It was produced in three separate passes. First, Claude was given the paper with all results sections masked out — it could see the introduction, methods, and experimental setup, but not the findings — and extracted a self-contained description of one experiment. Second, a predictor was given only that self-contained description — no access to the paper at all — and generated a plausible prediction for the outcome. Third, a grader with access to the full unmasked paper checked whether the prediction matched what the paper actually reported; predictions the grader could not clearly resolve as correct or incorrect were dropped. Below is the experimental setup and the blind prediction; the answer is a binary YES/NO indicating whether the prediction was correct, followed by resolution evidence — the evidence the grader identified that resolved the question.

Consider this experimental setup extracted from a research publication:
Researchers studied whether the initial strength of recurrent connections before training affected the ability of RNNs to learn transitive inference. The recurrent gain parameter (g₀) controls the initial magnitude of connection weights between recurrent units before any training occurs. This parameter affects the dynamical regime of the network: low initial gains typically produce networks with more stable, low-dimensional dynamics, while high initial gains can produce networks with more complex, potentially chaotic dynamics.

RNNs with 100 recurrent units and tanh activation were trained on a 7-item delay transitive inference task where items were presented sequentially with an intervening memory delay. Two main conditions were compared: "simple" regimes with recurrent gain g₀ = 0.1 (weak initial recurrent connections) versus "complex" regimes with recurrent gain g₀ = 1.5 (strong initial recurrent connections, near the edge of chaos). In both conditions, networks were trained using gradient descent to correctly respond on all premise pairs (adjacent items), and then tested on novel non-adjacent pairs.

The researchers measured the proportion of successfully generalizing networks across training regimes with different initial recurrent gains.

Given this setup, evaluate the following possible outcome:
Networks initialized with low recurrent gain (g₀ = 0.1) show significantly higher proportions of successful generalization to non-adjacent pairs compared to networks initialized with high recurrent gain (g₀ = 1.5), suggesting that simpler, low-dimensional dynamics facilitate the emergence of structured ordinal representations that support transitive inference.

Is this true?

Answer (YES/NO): YES